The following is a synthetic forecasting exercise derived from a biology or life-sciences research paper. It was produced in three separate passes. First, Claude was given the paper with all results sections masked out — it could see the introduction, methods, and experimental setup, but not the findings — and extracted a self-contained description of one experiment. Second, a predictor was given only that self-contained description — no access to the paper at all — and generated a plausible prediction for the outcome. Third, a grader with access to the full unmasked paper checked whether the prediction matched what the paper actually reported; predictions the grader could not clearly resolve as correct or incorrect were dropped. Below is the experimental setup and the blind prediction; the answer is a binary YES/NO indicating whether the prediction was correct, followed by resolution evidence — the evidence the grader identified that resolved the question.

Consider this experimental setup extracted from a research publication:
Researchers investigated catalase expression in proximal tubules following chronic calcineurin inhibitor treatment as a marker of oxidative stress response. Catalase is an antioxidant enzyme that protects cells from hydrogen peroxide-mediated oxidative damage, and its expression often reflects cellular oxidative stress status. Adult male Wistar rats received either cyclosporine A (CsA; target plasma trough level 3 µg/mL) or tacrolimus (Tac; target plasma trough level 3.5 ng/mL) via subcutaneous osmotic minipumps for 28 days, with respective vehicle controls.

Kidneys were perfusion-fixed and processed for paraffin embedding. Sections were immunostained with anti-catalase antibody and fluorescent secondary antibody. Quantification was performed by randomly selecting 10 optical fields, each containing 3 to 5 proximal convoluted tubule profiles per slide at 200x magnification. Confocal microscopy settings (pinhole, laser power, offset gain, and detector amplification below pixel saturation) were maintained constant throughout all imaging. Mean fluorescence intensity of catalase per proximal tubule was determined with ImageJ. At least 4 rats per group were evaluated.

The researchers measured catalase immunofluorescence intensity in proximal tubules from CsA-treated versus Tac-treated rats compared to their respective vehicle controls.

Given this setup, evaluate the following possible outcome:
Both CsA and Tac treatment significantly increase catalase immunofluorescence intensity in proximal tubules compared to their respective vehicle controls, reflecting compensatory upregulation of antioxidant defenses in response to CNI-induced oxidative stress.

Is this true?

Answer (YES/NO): NO